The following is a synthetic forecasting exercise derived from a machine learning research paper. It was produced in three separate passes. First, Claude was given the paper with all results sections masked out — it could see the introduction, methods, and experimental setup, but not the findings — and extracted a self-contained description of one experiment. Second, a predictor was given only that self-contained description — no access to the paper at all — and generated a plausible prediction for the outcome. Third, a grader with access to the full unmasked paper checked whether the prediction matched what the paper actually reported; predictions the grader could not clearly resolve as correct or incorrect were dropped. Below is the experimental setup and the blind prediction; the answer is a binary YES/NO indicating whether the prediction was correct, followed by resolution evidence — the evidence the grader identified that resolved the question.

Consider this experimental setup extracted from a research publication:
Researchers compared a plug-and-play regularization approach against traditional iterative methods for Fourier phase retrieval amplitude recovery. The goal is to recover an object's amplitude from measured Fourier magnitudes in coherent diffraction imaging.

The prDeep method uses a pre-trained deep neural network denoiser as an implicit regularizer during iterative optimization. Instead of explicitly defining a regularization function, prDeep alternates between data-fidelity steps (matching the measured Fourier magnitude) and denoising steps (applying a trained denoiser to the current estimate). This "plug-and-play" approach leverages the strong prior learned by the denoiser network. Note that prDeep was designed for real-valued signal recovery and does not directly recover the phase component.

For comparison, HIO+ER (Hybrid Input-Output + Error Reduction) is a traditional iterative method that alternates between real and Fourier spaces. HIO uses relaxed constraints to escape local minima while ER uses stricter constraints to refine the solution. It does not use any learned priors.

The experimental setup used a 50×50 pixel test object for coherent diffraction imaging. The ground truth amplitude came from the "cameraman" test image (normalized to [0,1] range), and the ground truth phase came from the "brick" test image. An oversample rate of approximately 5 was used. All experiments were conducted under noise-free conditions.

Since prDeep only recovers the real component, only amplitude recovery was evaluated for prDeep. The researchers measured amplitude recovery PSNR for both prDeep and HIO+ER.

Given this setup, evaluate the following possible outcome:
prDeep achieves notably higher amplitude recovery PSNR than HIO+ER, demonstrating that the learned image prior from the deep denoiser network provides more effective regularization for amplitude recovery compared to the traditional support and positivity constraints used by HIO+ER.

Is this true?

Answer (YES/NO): NO